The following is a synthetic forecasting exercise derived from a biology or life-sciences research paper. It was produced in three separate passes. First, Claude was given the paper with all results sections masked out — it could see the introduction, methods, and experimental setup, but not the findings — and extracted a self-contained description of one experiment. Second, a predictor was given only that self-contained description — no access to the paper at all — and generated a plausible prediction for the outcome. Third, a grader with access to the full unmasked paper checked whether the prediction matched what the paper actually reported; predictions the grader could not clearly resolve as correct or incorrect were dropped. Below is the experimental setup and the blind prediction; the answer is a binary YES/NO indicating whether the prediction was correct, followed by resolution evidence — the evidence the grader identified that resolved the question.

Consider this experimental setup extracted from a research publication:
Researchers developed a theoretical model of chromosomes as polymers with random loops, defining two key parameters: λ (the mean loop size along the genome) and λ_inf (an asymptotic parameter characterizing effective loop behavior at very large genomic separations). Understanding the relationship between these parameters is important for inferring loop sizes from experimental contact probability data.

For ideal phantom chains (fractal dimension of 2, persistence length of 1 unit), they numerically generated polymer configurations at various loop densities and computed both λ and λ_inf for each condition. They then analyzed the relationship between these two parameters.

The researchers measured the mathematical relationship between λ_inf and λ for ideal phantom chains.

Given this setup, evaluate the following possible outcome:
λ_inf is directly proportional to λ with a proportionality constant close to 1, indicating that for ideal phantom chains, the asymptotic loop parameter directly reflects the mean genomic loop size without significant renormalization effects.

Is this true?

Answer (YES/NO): YES